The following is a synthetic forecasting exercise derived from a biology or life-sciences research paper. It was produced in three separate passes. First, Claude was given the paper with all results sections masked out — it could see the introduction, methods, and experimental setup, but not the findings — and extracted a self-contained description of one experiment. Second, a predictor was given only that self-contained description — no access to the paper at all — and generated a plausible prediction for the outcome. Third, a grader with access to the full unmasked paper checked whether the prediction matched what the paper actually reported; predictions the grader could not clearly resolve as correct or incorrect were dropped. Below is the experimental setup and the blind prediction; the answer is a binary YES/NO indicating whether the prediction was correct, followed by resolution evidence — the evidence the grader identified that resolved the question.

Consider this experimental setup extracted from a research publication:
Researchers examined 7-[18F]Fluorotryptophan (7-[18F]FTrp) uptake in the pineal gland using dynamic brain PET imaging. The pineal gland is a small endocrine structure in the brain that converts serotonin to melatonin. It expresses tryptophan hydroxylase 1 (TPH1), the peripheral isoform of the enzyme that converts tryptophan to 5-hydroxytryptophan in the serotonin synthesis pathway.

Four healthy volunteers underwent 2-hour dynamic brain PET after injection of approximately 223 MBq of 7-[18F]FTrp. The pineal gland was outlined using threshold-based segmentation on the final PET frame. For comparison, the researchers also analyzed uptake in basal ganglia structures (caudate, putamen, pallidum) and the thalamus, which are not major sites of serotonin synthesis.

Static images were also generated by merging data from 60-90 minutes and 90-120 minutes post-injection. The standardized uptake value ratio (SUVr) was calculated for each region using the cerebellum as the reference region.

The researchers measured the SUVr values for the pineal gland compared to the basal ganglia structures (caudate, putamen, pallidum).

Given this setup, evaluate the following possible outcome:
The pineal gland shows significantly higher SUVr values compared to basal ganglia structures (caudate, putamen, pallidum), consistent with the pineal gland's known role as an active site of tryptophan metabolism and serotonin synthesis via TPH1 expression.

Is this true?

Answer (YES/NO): YES